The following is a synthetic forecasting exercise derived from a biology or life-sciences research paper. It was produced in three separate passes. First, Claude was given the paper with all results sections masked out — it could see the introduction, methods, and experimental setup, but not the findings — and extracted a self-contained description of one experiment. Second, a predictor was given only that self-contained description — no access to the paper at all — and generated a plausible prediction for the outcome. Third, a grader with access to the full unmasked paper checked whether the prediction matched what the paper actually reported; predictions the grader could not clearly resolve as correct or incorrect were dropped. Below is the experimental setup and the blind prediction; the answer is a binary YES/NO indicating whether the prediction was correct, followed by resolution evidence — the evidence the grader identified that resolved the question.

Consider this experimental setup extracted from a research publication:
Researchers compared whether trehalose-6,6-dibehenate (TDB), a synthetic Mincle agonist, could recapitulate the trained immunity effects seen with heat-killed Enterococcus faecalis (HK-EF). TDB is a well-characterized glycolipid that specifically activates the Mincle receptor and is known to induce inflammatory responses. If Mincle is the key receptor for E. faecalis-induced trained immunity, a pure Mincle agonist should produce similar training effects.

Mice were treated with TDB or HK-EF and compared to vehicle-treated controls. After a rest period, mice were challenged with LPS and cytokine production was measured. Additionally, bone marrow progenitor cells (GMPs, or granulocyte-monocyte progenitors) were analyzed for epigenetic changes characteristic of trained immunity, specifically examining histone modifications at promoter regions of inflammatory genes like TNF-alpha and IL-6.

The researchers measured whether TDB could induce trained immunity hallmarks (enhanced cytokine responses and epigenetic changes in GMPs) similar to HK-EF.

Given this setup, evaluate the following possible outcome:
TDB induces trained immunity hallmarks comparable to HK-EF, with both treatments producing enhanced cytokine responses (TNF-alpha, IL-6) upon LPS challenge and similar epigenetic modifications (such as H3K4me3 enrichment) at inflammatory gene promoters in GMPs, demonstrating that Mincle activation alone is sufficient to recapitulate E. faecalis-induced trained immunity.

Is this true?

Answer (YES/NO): NO